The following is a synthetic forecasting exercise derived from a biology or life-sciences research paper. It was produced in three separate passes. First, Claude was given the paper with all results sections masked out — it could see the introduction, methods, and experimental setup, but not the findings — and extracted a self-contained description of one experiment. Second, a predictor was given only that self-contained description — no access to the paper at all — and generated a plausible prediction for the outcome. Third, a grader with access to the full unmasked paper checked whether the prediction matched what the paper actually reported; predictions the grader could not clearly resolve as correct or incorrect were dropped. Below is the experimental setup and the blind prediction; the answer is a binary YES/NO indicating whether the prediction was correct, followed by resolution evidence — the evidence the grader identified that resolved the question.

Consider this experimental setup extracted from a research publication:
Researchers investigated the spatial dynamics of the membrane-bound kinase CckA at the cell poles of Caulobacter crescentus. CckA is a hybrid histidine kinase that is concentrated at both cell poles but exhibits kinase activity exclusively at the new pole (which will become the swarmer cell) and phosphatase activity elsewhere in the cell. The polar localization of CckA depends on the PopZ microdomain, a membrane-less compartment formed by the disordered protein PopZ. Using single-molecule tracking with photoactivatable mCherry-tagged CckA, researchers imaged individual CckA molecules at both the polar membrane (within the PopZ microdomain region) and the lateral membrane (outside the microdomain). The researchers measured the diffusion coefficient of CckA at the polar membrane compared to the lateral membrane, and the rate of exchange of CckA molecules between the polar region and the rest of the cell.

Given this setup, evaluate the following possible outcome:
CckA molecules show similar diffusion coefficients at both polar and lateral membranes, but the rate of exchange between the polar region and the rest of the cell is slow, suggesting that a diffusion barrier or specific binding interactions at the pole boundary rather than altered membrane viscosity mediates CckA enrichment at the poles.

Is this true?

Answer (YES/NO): NO